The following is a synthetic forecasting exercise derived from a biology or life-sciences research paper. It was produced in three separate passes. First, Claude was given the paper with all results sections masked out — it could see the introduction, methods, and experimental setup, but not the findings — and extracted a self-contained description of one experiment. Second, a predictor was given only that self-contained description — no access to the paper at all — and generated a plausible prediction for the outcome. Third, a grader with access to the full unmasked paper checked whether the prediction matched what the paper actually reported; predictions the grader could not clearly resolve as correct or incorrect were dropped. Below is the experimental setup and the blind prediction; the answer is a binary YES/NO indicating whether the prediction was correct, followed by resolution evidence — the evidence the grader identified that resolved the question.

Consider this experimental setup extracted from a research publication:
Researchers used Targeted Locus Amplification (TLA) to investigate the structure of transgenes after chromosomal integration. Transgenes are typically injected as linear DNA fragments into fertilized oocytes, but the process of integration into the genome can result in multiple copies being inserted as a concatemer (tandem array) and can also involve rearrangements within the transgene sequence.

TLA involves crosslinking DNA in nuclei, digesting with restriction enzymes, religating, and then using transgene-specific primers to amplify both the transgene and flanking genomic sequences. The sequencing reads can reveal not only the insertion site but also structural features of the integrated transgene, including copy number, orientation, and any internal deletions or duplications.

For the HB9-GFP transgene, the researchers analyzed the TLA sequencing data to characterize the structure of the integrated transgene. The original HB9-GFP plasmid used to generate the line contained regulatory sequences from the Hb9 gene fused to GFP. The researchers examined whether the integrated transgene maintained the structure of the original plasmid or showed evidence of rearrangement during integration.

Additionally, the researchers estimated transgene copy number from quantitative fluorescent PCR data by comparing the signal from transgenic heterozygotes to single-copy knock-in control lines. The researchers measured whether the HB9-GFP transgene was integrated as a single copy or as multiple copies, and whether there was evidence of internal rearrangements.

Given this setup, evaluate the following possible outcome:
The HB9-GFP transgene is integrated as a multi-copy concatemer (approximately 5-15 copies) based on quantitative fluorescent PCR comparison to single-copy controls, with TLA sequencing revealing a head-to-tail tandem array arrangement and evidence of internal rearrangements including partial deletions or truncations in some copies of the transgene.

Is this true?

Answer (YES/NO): NO